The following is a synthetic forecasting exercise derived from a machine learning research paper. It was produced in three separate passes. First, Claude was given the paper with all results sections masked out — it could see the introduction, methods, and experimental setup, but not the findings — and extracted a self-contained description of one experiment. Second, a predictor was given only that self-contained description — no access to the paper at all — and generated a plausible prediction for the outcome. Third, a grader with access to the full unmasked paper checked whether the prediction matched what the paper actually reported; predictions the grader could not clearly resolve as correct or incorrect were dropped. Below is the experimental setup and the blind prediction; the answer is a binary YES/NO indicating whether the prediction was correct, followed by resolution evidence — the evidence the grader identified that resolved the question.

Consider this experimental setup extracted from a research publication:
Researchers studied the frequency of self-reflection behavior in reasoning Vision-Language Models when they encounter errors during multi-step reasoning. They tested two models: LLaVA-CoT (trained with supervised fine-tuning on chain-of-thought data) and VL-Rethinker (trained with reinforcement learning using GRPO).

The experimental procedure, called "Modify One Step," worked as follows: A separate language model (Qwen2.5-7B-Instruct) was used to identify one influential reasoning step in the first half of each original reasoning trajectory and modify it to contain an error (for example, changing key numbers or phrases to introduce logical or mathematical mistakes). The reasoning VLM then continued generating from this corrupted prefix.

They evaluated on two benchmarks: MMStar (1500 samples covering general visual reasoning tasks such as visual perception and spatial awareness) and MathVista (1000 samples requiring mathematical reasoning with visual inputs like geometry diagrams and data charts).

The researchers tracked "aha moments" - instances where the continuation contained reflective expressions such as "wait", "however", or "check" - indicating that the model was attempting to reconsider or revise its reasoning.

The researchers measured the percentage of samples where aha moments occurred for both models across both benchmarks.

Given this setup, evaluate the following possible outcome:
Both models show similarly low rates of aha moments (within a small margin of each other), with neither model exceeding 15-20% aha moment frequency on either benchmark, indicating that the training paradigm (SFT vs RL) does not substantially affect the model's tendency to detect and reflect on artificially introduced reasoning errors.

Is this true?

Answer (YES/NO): YES